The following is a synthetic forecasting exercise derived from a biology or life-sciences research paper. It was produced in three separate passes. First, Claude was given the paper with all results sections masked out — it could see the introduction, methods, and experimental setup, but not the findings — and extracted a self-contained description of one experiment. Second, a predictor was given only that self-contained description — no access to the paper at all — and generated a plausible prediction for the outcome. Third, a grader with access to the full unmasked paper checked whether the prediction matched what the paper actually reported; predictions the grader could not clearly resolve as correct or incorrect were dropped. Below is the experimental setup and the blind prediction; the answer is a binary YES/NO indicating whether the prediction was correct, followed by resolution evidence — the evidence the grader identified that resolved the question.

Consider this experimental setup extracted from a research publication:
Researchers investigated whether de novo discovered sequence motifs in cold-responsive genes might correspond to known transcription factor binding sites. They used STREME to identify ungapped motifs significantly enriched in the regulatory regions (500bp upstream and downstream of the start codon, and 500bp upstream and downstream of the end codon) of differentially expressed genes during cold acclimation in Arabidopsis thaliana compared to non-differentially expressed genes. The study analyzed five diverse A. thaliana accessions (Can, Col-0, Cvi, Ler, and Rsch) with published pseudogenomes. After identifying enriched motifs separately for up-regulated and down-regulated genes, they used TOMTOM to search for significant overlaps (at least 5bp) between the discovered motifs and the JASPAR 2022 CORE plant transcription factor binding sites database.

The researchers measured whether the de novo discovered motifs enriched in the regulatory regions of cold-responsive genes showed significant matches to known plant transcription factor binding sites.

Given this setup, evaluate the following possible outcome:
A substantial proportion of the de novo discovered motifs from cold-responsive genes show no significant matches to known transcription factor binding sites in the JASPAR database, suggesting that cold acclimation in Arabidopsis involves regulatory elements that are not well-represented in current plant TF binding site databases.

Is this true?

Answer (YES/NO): NO